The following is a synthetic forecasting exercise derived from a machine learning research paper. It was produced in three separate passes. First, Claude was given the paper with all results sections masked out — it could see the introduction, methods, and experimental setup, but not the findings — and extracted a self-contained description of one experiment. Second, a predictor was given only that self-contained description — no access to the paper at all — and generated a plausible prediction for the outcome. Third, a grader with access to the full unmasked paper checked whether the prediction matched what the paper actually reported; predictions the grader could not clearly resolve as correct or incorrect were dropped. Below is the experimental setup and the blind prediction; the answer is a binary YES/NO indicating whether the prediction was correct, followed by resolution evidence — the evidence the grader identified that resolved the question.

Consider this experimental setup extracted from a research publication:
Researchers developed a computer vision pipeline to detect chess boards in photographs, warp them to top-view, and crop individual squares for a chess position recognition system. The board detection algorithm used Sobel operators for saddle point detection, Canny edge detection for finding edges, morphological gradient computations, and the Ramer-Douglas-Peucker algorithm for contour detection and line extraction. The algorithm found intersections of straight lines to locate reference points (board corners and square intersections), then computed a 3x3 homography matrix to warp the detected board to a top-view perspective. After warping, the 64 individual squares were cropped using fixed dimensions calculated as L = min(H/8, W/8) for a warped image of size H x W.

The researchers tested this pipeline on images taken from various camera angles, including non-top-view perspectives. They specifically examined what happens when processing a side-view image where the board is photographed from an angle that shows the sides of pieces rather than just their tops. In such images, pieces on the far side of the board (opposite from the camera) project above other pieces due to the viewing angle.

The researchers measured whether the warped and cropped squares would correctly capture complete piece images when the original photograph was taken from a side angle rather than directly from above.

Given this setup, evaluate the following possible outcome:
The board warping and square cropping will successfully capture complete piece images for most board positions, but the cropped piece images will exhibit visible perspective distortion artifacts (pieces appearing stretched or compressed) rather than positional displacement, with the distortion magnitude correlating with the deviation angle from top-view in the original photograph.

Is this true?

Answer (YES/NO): NO